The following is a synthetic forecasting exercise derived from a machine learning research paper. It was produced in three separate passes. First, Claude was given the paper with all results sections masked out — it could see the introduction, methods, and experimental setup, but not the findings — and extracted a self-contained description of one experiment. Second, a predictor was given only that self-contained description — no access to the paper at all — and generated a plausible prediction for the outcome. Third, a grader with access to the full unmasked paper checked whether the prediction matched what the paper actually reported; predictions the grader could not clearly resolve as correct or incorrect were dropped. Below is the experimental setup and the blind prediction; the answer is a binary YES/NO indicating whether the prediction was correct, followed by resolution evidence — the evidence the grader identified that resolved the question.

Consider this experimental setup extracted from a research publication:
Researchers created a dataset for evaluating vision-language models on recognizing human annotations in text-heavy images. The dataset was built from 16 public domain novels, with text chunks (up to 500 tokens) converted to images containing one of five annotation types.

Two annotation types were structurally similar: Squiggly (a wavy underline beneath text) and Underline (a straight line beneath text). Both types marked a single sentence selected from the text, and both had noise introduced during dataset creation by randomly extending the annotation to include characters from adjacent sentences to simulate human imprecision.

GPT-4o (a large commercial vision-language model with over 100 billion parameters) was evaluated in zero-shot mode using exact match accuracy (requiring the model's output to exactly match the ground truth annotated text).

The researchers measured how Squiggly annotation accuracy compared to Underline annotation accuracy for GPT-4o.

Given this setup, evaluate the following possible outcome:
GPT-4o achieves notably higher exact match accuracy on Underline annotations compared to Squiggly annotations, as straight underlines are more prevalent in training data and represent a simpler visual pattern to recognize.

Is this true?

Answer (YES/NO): YES